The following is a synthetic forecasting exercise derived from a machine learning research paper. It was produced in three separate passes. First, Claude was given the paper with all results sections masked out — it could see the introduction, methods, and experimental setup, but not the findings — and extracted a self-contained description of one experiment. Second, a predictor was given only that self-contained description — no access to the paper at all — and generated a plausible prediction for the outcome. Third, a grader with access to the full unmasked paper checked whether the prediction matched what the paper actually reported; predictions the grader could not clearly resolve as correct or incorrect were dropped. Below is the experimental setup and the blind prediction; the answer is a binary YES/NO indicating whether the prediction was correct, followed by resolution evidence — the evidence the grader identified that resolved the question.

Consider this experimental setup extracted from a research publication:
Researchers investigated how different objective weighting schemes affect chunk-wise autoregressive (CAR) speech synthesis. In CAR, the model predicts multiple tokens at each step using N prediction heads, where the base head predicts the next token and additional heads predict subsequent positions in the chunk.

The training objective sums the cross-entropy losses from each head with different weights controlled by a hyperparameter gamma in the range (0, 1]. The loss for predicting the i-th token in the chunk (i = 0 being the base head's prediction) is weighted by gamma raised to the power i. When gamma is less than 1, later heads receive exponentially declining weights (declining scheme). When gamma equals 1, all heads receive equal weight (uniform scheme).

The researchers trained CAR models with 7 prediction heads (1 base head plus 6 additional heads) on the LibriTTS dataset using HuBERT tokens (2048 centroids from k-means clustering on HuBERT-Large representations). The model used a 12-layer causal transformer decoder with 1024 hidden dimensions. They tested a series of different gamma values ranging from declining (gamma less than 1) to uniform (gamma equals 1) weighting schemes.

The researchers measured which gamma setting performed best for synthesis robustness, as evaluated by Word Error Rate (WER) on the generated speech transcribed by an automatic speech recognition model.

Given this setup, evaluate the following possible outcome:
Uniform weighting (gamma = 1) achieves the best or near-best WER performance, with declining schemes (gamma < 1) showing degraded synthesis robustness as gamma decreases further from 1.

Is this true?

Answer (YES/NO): YES